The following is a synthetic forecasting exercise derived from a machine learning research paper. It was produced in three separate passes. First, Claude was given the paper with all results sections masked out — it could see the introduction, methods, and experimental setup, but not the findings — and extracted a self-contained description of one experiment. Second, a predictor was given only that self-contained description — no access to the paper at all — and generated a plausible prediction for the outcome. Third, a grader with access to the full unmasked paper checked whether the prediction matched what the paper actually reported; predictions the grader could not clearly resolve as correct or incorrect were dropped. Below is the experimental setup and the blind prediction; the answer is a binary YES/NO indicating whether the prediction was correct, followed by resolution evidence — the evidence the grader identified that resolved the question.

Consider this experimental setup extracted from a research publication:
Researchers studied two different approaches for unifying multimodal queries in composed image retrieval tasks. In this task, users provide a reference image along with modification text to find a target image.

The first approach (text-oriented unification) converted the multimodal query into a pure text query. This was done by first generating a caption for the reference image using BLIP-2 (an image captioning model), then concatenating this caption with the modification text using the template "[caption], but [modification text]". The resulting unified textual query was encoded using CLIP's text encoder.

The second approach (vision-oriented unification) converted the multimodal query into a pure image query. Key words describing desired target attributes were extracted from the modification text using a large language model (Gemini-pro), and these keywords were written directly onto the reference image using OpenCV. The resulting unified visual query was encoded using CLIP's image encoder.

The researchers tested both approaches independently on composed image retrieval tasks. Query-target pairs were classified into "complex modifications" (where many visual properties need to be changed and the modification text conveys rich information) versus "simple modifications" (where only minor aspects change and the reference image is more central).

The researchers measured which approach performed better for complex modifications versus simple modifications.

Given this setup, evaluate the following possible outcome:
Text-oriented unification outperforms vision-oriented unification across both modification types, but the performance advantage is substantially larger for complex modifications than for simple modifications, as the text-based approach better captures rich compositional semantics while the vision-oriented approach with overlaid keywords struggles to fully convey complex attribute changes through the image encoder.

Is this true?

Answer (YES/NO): NO